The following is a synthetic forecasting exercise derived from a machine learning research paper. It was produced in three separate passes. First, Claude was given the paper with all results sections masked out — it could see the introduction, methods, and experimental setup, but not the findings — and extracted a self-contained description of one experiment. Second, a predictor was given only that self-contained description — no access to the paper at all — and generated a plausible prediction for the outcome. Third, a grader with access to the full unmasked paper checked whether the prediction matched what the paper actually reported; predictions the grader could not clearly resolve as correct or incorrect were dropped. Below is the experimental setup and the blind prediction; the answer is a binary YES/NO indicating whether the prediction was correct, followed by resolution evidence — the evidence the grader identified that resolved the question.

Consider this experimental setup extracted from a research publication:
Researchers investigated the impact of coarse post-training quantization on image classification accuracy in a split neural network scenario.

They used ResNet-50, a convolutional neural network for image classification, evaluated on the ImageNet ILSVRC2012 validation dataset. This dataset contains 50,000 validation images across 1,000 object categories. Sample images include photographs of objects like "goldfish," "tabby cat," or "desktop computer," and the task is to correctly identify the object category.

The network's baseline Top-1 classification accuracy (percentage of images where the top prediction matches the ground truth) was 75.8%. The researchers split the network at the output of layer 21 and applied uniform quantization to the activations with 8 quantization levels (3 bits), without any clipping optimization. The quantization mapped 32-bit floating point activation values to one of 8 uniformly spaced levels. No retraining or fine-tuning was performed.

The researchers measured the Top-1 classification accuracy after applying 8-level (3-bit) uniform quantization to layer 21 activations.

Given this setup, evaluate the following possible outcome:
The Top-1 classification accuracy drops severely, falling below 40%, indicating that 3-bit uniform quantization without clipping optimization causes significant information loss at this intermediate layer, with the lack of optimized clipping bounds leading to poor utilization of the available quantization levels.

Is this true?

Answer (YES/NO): NO